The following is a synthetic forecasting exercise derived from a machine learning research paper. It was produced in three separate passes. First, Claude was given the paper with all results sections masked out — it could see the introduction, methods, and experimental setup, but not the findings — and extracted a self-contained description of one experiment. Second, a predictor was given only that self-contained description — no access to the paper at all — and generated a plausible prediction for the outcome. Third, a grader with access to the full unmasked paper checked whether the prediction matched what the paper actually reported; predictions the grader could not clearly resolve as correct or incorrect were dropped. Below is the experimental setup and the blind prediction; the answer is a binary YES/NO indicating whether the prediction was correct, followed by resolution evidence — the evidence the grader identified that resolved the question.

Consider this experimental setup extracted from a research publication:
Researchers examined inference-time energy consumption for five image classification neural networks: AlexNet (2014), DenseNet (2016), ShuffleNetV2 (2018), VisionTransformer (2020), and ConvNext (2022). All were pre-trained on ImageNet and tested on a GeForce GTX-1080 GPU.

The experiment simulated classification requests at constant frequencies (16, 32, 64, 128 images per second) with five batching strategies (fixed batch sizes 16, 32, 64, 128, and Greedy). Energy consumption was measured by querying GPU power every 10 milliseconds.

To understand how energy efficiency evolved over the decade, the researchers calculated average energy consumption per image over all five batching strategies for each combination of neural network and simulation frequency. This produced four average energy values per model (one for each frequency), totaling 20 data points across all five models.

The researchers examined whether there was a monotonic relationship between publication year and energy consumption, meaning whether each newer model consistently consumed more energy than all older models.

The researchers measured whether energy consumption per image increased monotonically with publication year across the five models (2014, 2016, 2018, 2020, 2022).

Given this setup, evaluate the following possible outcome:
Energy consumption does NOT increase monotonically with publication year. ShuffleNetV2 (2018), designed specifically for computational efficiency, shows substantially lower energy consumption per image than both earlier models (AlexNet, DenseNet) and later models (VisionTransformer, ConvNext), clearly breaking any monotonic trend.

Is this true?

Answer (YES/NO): NO